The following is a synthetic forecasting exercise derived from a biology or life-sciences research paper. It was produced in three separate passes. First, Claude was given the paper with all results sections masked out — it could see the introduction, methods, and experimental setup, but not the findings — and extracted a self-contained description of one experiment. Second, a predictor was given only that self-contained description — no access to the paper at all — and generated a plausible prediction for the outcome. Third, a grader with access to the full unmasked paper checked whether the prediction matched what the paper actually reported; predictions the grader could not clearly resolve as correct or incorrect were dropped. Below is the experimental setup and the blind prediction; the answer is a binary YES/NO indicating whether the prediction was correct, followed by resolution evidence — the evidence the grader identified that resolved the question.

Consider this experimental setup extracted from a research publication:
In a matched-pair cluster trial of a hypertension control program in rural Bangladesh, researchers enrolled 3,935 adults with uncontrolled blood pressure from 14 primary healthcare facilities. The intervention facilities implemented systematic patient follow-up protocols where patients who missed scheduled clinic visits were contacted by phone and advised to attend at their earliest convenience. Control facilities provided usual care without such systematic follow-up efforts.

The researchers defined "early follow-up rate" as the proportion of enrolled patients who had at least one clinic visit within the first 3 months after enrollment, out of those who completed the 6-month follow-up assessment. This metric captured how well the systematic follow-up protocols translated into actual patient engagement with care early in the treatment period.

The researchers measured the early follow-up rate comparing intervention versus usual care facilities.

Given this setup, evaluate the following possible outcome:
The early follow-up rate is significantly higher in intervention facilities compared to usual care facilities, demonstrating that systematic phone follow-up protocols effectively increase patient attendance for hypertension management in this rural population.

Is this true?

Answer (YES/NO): YES